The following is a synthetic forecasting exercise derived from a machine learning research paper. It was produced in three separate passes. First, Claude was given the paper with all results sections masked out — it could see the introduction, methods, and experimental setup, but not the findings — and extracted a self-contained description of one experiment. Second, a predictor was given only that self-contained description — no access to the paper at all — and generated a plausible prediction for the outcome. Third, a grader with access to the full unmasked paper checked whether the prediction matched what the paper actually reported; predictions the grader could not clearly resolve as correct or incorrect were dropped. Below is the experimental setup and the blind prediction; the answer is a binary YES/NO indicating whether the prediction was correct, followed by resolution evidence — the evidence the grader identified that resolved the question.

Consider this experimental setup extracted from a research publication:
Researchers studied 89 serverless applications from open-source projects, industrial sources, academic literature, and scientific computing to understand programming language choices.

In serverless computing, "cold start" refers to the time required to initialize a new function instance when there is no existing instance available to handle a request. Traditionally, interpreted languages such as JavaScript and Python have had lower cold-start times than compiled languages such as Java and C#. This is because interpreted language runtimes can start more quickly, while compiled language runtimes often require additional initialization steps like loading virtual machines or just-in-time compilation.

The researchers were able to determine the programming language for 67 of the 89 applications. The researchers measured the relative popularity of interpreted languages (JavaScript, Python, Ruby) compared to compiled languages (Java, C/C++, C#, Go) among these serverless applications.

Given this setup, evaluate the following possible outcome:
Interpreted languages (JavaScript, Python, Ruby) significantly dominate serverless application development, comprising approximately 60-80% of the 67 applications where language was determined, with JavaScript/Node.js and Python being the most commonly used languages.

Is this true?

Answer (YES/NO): YES